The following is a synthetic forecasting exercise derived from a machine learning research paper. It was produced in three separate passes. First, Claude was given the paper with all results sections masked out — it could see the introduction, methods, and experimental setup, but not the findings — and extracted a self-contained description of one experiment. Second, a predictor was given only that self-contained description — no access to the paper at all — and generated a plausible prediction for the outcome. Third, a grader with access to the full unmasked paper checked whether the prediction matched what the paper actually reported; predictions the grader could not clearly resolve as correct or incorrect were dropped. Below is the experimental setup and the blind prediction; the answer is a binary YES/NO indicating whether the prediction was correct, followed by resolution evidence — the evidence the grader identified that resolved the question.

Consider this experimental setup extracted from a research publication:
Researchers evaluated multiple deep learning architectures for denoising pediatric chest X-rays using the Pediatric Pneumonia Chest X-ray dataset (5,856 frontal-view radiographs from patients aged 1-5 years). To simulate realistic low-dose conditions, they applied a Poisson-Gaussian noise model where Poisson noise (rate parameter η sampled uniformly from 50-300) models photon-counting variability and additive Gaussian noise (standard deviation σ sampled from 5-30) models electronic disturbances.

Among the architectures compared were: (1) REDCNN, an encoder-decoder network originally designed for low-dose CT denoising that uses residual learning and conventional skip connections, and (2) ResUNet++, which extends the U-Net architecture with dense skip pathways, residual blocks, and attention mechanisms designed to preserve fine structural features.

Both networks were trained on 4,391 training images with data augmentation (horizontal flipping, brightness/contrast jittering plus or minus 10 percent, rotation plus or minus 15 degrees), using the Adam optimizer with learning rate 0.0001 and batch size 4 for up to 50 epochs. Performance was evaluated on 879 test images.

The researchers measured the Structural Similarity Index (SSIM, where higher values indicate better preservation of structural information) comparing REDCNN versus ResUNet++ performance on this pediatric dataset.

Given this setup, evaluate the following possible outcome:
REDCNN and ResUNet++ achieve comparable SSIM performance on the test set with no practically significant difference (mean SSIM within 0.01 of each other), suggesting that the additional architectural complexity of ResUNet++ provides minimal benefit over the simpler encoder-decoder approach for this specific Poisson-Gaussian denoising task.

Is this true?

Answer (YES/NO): NO